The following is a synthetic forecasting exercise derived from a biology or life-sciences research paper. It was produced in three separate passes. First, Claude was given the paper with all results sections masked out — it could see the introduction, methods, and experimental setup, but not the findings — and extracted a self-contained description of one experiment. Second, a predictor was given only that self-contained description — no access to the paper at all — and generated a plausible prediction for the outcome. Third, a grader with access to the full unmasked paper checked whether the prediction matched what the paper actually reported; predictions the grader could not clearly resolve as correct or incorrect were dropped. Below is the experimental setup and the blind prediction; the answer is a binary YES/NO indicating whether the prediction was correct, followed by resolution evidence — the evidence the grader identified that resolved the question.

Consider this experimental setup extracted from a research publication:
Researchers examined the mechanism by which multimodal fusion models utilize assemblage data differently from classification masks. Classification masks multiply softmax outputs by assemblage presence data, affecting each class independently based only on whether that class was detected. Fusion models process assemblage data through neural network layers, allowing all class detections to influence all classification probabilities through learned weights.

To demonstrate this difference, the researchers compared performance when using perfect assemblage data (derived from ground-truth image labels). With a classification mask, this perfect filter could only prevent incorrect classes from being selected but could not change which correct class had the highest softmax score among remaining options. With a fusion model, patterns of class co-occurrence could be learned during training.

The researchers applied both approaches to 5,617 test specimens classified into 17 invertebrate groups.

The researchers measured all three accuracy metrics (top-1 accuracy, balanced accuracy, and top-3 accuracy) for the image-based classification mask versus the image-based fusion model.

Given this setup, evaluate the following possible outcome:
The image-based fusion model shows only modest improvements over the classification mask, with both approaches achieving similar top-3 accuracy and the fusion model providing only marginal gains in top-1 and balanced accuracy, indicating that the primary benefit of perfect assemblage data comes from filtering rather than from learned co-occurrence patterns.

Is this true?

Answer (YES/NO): NO